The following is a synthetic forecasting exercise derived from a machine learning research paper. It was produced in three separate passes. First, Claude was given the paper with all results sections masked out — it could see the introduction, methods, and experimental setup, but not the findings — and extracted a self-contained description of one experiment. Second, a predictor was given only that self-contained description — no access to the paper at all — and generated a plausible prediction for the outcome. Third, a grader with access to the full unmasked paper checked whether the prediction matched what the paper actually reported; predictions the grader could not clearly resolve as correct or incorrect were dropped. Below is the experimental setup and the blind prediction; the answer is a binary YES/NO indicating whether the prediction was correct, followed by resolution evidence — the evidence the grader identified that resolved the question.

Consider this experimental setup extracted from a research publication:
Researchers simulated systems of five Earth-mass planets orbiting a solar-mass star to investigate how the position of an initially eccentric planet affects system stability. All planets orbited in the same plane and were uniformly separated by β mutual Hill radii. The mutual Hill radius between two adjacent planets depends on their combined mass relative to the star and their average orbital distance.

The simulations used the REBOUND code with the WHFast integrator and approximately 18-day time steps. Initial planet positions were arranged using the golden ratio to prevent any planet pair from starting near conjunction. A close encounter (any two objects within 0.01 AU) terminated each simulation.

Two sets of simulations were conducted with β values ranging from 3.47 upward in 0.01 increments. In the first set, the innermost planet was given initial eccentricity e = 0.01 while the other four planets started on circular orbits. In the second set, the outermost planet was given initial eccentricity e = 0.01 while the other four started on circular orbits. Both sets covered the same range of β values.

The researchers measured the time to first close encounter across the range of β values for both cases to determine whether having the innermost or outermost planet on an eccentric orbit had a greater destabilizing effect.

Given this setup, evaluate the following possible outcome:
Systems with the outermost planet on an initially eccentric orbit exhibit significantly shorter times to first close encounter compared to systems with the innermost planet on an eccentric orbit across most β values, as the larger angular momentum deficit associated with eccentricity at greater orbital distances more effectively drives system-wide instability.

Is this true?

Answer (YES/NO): NO